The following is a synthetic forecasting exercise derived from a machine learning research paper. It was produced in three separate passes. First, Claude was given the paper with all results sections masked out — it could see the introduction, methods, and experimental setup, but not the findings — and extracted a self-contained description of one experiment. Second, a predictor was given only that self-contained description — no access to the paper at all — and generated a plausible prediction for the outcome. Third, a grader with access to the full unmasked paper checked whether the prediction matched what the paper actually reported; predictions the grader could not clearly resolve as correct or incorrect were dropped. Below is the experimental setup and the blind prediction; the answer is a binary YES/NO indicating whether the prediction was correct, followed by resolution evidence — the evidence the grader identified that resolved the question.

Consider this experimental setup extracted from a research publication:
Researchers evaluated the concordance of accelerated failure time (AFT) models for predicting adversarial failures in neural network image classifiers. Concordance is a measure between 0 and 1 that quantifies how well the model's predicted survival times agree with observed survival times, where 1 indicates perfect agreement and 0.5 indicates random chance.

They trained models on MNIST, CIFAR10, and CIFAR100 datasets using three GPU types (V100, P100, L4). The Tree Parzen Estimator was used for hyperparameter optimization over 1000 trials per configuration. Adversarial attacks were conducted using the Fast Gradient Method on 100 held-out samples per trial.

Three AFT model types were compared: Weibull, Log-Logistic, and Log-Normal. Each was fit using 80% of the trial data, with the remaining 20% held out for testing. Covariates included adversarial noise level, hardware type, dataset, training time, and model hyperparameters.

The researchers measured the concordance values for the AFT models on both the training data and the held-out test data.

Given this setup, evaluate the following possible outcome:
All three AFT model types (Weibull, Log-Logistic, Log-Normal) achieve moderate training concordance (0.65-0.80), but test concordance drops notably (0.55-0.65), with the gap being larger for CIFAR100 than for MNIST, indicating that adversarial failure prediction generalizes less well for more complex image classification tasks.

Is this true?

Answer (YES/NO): NO